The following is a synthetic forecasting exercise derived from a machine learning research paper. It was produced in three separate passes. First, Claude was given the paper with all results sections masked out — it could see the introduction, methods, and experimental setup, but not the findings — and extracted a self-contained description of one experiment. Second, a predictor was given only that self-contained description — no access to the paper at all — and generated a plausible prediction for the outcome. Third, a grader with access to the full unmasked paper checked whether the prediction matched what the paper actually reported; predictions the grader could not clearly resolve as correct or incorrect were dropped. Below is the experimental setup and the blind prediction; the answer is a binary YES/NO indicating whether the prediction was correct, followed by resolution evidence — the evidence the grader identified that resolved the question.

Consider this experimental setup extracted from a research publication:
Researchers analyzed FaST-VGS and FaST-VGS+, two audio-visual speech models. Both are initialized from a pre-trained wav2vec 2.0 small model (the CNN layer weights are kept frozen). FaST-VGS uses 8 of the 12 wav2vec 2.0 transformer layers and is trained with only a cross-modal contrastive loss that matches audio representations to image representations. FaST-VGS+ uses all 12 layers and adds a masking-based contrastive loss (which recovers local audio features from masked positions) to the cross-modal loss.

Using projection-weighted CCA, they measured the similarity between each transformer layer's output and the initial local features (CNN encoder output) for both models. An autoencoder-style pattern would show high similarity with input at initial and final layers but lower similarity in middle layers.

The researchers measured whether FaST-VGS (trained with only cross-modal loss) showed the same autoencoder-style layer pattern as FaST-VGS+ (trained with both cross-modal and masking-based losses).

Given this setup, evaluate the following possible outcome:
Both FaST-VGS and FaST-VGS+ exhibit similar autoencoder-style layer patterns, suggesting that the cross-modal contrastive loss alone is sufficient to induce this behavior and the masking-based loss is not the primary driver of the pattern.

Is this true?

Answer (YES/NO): NO